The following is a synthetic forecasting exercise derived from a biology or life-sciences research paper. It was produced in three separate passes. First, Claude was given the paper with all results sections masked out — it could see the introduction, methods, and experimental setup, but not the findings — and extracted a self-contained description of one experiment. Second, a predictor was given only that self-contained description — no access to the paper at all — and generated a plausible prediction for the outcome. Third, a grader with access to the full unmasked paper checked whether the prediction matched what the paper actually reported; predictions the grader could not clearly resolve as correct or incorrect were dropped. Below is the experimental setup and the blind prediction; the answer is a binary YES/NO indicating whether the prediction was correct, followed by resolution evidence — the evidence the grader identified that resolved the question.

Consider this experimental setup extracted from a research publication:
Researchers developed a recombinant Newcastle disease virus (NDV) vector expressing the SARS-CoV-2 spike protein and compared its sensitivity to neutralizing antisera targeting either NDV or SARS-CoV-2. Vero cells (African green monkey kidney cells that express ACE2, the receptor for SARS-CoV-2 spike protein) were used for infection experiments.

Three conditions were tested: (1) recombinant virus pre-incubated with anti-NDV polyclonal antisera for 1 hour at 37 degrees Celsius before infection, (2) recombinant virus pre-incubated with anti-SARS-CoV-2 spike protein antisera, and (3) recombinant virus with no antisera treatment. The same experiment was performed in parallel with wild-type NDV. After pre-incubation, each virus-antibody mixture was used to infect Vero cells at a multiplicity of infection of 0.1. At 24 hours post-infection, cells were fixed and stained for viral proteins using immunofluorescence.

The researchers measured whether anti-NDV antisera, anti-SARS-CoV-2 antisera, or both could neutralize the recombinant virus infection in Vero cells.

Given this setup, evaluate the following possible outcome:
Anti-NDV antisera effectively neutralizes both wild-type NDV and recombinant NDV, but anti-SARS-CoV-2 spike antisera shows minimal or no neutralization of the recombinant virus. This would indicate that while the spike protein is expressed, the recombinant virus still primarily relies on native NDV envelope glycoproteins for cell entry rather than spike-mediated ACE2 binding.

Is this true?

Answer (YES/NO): NO